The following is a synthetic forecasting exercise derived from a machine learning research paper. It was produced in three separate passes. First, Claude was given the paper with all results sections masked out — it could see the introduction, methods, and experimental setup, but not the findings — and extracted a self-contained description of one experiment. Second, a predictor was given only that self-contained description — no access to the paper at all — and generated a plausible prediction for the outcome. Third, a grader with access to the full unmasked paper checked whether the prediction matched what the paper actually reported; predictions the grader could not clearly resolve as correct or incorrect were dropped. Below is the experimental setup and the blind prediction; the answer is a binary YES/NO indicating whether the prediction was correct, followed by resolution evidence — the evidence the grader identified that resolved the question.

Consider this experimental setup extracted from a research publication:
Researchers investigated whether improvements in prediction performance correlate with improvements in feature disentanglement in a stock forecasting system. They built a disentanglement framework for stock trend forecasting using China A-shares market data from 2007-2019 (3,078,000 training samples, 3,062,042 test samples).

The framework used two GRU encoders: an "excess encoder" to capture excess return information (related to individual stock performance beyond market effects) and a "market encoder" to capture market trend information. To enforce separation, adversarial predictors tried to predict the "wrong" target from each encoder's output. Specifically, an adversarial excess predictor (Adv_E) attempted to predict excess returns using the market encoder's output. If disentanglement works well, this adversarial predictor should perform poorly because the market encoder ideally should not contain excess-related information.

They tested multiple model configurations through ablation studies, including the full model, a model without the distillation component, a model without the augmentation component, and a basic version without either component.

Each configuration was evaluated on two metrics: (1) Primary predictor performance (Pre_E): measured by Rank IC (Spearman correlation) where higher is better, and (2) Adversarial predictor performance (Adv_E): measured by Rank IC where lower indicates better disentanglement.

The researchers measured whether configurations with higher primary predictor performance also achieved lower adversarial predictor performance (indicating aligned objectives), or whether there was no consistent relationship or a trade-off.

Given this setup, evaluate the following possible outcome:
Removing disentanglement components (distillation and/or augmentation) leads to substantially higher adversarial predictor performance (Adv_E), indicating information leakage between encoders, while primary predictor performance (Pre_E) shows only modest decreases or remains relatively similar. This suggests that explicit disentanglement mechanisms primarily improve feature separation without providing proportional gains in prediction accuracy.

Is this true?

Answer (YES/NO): NO